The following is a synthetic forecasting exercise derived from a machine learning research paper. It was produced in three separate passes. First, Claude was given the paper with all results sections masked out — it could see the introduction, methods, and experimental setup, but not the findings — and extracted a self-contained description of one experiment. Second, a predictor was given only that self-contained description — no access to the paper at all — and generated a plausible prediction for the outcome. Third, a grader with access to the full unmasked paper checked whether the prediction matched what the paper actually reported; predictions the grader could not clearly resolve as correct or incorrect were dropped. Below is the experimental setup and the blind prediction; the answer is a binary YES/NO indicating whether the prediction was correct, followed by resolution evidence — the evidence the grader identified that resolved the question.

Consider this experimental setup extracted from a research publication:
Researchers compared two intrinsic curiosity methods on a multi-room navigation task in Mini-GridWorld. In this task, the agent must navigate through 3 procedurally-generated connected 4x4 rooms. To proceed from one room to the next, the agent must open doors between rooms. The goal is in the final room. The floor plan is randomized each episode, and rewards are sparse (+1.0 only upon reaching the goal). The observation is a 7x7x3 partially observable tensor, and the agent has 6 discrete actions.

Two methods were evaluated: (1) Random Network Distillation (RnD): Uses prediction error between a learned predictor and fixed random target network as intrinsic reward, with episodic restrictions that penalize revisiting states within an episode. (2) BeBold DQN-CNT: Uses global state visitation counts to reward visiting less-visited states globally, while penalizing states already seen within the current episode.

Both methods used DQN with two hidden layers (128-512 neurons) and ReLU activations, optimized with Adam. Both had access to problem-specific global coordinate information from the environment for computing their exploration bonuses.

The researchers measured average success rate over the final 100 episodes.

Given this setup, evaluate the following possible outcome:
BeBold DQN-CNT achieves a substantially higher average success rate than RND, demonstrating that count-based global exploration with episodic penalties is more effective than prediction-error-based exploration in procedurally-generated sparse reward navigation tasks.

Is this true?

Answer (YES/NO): NO